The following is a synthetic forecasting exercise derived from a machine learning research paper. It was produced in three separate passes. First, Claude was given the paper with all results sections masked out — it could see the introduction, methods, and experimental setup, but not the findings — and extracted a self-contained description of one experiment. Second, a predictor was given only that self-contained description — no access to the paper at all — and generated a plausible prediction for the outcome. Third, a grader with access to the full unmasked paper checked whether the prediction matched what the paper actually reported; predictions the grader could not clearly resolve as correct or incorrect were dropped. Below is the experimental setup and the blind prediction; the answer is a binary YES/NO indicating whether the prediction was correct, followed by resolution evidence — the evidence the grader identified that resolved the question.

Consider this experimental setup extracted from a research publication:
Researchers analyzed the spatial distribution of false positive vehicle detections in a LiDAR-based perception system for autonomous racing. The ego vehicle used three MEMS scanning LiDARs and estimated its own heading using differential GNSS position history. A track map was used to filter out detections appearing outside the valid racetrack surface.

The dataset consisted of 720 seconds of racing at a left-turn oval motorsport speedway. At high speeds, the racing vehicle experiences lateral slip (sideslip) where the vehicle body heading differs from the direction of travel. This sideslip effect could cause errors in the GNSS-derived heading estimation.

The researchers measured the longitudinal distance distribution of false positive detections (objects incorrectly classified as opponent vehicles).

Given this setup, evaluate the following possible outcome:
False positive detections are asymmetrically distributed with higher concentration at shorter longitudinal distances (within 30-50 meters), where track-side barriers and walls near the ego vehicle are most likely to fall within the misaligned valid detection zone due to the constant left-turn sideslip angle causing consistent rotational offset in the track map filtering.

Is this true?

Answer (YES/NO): NO